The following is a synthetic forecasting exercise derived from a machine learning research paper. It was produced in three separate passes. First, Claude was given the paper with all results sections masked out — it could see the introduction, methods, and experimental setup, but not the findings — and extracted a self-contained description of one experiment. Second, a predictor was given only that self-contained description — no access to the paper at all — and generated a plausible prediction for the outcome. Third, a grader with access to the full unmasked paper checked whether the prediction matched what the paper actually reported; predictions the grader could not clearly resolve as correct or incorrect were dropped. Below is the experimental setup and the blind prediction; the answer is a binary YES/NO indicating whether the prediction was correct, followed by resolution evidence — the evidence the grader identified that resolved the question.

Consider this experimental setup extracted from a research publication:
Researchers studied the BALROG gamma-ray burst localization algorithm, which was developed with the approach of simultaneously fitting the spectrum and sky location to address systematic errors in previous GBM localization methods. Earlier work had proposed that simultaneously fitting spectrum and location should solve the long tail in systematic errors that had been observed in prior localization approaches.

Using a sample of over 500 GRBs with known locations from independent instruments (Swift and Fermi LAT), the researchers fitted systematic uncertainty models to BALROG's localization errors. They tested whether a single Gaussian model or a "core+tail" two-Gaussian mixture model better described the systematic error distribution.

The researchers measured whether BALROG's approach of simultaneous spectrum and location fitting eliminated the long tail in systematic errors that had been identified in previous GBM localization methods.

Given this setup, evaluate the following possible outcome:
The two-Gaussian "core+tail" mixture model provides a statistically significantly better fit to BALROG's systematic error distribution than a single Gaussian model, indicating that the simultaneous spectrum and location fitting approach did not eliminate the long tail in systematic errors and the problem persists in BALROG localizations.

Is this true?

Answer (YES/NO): YES